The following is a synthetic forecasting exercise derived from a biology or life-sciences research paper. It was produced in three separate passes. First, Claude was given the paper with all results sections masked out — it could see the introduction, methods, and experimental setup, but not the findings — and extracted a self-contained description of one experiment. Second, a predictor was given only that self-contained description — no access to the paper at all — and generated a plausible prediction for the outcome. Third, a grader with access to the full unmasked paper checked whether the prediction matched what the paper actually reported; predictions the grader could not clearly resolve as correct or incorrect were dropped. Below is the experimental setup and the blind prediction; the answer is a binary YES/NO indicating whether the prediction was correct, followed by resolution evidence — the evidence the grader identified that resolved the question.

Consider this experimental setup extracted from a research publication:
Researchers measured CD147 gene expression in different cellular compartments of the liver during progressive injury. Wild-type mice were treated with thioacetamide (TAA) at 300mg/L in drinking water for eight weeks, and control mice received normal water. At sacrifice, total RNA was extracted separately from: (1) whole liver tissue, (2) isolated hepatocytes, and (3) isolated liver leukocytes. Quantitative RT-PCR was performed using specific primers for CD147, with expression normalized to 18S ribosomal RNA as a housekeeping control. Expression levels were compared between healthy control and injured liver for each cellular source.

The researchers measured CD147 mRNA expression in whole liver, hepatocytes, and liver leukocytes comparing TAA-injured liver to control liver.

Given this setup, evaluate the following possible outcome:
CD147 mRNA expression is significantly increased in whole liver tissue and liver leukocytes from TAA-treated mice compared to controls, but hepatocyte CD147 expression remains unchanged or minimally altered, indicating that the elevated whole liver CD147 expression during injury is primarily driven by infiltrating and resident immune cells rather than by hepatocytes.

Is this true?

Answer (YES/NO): YES